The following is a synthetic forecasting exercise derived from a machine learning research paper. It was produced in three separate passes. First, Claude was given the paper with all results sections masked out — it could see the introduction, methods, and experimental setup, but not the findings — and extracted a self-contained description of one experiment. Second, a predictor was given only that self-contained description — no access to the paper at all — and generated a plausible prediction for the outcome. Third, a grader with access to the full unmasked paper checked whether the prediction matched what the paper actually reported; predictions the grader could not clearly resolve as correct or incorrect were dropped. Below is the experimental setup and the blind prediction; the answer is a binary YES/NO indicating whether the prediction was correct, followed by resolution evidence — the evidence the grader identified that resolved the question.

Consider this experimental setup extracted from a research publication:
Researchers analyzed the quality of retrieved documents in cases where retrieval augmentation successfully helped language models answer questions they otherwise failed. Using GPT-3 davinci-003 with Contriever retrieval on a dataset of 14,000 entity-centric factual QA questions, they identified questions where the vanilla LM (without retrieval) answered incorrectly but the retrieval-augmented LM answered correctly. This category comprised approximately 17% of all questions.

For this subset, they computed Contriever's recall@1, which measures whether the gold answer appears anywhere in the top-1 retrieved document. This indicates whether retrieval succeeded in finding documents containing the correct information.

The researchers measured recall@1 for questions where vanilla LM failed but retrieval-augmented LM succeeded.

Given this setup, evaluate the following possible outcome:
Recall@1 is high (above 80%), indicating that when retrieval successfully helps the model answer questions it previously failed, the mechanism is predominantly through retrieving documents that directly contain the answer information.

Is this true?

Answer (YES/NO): YES